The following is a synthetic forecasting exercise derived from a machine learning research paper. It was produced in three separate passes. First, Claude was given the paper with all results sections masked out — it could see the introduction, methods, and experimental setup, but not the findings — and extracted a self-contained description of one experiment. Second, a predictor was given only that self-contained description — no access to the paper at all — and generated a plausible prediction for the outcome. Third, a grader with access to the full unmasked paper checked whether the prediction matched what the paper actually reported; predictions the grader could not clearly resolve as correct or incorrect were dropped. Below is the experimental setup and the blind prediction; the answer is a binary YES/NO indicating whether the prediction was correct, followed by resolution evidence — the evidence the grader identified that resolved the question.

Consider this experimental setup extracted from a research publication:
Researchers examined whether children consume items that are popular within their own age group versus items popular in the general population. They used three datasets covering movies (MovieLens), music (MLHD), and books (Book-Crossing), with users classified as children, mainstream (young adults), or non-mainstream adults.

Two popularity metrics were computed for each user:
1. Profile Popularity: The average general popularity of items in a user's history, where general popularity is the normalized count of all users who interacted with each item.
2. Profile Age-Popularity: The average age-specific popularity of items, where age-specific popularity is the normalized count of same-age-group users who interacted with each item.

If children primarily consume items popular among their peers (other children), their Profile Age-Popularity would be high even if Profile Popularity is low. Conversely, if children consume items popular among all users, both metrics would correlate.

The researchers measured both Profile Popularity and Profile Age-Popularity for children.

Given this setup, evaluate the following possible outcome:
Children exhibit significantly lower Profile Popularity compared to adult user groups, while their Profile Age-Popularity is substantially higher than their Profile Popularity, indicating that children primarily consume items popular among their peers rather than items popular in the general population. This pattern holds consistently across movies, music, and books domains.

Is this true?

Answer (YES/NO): NO